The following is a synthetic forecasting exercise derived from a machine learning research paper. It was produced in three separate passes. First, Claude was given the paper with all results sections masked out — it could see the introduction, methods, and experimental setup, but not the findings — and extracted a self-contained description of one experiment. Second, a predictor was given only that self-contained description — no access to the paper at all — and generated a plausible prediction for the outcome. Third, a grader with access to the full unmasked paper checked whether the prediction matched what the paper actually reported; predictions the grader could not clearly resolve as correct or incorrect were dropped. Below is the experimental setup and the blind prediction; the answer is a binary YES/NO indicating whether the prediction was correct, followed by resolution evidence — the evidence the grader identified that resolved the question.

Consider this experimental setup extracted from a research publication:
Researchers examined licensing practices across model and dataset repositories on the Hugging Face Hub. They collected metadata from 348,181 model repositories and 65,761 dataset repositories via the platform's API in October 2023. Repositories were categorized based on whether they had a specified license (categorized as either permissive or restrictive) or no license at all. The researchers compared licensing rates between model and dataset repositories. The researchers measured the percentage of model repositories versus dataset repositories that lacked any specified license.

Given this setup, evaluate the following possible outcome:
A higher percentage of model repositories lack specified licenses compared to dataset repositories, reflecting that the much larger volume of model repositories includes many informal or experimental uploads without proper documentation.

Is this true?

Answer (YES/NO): NO